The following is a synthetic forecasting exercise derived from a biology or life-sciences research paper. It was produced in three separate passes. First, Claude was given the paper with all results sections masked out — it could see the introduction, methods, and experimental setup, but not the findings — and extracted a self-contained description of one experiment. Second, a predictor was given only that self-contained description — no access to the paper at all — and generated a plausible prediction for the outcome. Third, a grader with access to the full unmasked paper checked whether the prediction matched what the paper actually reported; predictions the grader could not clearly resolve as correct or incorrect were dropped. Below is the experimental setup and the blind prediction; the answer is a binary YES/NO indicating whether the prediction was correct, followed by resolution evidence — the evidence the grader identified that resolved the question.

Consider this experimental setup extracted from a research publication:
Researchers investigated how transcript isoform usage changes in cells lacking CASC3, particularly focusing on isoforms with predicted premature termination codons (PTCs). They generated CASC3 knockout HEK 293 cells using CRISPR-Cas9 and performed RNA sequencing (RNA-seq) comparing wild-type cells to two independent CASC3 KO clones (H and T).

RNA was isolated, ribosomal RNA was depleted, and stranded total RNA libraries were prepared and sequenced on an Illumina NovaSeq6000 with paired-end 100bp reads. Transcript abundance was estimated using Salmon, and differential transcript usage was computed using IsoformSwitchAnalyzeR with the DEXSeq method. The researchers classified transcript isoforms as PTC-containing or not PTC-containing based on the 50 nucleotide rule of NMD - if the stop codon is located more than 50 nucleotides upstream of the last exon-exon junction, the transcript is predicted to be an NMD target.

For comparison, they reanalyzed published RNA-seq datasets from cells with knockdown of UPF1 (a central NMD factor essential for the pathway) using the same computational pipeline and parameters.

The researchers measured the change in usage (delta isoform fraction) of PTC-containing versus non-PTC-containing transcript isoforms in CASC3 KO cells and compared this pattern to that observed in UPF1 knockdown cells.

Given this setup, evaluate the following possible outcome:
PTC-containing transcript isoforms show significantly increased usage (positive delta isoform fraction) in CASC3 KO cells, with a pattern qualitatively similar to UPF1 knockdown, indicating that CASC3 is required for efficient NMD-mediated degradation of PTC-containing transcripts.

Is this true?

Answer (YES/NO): YES